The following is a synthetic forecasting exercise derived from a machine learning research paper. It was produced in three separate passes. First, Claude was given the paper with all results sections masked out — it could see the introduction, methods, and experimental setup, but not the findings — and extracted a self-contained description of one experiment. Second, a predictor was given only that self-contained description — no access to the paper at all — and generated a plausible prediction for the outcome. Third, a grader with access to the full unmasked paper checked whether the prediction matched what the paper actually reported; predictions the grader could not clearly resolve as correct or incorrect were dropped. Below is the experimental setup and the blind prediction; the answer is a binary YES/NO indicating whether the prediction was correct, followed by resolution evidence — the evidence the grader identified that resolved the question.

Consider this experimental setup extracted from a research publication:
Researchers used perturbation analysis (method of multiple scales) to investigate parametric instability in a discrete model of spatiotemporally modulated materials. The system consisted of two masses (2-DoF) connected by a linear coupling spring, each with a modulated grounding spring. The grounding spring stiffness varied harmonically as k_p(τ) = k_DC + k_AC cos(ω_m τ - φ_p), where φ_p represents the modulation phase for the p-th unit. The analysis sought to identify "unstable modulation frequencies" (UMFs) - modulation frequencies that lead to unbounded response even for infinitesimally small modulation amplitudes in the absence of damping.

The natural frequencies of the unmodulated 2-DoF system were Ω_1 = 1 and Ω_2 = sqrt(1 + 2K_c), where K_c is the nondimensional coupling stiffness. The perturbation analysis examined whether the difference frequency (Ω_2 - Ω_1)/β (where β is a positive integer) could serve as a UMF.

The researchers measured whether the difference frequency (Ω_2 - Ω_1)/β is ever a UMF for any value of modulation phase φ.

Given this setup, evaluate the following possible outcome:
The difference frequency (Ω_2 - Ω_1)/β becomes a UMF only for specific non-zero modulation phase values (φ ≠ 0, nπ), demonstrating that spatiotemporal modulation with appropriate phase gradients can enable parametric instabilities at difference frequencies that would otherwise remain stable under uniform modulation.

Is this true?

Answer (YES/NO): NO